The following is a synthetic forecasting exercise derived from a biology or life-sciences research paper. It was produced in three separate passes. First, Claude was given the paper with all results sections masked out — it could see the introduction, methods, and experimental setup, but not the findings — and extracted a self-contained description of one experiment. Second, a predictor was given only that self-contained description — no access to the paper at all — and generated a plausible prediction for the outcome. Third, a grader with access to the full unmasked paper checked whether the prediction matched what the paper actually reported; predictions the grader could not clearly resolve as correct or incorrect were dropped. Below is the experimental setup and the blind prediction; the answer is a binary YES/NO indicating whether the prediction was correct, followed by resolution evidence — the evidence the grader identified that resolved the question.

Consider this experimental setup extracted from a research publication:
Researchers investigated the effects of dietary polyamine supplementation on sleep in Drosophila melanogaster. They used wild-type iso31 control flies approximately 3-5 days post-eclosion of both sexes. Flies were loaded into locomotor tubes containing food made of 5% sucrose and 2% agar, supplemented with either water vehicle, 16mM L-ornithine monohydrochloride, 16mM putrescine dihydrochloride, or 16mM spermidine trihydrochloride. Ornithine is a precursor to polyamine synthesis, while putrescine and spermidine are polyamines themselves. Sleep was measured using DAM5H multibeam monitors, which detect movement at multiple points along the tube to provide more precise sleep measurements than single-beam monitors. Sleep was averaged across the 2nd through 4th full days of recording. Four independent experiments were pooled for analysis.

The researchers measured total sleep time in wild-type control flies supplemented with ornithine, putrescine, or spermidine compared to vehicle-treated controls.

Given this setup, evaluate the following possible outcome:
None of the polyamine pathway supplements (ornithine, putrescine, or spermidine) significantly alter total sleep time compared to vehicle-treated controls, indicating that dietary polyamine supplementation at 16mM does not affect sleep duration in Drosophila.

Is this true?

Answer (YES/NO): NO